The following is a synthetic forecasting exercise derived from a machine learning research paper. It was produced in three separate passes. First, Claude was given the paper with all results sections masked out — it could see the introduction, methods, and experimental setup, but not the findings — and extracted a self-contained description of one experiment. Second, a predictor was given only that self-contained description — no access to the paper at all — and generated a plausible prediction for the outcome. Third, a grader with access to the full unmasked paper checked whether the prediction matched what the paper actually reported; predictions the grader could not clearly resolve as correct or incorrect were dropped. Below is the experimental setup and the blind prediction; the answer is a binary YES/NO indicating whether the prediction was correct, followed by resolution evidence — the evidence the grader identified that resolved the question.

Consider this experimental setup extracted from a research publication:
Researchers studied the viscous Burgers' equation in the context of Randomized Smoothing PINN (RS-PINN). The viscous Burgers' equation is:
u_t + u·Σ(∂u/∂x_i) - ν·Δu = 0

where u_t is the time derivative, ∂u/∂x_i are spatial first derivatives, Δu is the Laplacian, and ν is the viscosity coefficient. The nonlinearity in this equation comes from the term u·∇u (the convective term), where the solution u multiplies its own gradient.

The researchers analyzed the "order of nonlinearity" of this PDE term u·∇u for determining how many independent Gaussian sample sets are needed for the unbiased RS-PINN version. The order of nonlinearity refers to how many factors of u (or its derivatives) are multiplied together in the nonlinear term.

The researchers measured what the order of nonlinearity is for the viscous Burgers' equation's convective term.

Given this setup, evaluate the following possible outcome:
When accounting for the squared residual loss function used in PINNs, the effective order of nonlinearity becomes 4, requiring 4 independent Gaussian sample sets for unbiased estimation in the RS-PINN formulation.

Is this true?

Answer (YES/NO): NO